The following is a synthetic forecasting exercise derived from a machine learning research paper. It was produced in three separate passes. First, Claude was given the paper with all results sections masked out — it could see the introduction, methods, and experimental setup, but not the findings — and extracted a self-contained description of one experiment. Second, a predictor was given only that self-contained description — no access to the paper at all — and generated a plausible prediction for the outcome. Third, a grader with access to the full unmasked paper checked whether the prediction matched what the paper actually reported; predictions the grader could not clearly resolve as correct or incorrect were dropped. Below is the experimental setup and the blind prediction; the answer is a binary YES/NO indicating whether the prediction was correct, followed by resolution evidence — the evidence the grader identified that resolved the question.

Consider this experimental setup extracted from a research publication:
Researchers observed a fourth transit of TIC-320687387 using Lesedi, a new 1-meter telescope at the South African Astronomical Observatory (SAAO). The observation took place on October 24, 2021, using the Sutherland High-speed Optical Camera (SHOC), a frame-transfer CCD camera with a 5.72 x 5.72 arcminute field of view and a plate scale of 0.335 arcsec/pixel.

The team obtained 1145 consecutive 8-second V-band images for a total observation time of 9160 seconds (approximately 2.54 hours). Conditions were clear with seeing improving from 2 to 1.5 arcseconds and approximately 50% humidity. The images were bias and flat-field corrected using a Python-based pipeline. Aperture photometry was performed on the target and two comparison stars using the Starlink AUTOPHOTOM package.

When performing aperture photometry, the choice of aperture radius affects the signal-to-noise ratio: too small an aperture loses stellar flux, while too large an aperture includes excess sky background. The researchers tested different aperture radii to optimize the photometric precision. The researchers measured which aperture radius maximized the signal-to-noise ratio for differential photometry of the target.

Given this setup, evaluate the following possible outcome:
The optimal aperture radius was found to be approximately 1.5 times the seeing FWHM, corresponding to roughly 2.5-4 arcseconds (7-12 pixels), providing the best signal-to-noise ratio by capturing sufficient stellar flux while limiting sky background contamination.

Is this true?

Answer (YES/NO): NO